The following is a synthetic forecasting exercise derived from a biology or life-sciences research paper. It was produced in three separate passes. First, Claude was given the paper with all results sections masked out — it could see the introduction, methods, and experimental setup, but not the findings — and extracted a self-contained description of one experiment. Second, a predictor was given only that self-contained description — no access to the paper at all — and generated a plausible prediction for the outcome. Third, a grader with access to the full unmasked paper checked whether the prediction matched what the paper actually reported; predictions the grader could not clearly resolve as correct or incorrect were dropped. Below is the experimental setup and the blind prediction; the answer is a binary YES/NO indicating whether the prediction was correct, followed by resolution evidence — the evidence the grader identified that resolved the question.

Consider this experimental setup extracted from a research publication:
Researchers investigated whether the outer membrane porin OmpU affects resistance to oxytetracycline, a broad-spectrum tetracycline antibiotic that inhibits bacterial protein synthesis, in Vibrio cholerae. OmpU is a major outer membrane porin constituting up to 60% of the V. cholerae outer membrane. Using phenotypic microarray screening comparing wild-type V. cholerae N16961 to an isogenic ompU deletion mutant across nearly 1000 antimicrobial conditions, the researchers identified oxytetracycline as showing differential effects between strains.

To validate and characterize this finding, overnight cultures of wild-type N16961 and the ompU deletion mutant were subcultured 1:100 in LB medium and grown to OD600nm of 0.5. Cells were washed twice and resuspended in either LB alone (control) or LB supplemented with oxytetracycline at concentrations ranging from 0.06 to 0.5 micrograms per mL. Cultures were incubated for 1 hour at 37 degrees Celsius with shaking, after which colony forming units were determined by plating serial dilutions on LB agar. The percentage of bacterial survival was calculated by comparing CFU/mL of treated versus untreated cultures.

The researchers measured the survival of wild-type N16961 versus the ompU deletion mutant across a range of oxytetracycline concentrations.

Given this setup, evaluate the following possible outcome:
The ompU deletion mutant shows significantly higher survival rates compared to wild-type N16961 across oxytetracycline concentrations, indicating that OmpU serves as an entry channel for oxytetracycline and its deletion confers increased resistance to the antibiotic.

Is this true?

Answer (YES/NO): NO